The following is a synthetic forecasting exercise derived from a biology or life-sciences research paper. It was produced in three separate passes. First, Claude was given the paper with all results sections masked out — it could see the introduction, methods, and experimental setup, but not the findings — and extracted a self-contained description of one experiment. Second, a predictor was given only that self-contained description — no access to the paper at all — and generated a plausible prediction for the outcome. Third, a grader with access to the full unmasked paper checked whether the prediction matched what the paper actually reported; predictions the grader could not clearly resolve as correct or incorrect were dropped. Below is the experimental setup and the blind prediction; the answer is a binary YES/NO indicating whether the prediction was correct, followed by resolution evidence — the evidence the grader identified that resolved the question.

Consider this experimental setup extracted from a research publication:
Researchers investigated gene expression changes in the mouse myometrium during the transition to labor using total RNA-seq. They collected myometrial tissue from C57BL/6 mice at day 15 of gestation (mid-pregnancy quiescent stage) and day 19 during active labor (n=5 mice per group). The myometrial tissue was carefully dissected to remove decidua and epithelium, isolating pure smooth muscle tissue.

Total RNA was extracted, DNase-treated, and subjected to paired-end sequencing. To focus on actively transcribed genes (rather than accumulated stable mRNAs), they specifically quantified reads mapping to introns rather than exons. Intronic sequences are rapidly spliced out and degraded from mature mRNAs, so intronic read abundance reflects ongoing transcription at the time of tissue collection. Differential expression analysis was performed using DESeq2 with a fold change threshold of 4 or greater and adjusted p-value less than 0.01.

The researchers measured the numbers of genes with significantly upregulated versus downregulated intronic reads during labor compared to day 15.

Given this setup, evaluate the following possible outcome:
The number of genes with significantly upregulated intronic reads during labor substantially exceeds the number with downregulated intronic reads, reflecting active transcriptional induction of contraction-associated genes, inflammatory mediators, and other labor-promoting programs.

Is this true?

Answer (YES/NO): YES